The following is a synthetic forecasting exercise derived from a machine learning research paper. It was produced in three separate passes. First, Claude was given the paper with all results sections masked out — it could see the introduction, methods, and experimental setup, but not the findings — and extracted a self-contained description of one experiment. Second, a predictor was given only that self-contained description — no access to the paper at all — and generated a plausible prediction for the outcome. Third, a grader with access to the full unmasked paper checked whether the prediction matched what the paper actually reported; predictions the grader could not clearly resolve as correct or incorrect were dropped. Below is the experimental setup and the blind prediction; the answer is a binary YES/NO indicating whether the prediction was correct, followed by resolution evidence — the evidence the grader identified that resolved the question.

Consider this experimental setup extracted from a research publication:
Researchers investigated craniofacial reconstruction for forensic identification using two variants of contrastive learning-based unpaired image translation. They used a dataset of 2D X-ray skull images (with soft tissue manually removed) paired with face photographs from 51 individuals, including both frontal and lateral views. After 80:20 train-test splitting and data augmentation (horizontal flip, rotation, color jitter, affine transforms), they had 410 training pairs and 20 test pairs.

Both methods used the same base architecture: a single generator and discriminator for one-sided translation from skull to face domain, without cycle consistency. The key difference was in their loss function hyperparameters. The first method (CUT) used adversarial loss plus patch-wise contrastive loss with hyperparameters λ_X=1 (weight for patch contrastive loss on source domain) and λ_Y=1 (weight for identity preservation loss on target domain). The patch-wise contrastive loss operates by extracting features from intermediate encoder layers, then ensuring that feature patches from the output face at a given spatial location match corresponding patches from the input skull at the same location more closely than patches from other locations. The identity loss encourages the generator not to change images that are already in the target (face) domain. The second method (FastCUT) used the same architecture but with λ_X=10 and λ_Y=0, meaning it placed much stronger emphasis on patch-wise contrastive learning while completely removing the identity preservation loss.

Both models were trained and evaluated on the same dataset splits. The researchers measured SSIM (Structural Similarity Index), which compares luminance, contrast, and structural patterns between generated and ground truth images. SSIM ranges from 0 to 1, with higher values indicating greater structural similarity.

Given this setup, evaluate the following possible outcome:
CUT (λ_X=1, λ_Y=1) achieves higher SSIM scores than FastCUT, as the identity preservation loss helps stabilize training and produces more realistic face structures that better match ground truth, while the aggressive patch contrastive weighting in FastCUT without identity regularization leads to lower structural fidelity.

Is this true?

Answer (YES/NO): NO